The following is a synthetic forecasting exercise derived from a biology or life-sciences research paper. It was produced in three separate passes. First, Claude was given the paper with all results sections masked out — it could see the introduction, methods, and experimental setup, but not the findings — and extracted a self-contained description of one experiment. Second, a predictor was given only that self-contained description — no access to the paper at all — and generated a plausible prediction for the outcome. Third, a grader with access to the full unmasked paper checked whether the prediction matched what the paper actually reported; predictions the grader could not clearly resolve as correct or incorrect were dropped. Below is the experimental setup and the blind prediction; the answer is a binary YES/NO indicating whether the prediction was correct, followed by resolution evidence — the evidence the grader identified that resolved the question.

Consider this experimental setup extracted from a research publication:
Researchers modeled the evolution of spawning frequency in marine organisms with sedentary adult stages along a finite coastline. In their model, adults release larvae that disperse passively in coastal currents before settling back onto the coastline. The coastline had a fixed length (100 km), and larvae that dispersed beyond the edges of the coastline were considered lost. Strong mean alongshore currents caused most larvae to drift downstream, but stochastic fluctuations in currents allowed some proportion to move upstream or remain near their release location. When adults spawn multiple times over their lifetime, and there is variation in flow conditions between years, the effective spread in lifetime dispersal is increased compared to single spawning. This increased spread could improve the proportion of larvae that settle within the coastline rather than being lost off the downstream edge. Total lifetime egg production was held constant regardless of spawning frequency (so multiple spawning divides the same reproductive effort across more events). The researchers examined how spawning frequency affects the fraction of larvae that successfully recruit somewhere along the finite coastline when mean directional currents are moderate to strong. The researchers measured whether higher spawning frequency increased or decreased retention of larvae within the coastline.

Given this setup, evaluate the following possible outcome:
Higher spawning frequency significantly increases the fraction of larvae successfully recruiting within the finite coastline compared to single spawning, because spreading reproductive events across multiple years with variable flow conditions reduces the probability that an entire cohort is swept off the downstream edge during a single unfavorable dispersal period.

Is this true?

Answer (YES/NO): YES